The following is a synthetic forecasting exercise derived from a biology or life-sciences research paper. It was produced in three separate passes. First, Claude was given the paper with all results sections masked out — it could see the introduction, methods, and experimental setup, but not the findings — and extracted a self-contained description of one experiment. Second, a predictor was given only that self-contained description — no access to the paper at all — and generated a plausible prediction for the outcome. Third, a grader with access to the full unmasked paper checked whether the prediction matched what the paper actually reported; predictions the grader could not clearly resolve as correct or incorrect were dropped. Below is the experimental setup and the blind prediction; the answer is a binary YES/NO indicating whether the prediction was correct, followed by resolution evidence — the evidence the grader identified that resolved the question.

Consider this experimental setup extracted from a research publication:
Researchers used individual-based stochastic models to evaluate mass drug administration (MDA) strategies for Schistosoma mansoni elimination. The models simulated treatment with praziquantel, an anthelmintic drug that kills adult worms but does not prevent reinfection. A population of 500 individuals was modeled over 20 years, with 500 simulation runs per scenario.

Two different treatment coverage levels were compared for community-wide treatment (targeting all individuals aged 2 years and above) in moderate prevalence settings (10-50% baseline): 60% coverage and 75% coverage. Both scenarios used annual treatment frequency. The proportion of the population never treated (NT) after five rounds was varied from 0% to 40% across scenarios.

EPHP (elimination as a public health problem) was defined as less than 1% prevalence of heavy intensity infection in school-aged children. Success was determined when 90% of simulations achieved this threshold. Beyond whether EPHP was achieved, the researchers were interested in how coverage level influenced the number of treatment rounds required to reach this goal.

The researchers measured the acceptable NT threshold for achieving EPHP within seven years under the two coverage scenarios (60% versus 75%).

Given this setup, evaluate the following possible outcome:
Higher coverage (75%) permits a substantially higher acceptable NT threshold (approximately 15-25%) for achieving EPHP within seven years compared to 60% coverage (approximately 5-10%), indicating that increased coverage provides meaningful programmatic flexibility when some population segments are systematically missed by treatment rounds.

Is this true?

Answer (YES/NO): NO